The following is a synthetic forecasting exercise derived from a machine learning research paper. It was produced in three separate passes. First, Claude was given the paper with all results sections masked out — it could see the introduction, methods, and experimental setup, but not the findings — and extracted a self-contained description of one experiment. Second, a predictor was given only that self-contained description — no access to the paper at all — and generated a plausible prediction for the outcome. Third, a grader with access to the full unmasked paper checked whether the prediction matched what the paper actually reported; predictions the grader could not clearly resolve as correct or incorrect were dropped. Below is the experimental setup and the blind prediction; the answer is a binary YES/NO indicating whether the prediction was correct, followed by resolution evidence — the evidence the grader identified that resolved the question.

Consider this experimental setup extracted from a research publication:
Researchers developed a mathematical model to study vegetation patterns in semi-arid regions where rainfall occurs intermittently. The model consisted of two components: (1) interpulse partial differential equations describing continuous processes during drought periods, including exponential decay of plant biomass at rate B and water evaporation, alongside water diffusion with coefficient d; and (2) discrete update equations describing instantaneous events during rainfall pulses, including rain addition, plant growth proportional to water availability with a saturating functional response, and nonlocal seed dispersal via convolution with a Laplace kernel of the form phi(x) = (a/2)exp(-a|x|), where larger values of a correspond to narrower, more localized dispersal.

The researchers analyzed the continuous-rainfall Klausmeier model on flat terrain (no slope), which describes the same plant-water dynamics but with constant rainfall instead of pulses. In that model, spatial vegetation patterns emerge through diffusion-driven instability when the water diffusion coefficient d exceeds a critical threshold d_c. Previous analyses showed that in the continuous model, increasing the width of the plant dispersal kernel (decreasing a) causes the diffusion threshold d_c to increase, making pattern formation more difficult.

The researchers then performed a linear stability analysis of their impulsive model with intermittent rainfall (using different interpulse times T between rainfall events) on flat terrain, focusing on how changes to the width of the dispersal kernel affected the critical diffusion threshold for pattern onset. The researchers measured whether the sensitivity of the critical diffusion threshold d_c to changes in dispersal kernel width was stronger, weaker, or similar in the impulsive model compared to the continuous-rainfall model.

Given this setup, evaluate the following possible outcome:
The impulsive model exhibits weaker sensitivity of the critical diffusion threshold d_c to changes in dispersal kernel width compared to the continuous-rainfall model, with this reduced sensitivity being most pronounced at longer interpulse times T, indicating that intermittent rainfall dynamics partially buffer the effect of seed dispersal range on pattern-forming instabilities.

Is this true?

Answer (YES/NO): YES